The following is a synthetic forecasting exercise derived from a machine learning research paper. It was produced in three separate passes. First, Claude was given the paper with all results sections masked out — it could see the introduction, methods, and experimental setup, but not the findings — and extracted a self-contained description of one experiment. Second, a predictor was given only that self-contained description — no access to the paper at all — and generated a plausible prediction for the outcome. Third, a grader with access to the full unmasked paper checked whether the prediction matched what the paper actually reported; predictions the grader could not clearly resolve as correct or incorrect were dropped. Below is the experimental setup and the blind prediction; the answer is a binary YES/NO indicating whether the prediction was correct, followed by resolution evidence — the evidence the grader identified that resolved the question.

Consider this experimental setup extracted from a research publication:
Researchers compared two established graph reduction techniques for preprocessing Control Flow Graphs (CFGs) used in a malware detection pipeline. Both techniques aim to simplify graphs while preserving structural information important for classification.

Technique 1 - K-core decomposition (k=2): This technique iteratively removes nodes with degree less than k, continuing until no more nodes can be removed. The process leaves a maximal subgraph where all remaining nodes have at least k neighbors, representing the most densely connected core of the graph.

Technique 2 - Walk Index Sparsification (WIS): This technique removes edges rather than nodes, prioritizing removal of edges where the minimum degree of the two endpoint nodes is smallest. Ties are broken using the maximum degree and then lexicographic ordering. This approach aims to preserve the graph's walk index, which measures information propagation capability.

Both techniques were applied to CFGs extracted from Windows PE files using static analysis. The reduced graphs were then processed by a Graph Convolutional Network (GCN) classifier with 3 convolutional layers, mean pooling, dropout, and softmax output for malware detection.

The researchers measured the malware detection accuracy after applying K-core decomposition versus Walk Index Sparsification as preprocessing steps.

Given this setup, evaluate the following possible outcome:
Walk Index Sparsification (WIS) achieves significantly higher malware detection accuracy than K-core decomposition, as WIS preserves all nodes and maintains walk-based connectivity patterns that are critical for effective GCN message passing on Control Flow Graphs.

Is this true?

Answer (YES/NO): YES